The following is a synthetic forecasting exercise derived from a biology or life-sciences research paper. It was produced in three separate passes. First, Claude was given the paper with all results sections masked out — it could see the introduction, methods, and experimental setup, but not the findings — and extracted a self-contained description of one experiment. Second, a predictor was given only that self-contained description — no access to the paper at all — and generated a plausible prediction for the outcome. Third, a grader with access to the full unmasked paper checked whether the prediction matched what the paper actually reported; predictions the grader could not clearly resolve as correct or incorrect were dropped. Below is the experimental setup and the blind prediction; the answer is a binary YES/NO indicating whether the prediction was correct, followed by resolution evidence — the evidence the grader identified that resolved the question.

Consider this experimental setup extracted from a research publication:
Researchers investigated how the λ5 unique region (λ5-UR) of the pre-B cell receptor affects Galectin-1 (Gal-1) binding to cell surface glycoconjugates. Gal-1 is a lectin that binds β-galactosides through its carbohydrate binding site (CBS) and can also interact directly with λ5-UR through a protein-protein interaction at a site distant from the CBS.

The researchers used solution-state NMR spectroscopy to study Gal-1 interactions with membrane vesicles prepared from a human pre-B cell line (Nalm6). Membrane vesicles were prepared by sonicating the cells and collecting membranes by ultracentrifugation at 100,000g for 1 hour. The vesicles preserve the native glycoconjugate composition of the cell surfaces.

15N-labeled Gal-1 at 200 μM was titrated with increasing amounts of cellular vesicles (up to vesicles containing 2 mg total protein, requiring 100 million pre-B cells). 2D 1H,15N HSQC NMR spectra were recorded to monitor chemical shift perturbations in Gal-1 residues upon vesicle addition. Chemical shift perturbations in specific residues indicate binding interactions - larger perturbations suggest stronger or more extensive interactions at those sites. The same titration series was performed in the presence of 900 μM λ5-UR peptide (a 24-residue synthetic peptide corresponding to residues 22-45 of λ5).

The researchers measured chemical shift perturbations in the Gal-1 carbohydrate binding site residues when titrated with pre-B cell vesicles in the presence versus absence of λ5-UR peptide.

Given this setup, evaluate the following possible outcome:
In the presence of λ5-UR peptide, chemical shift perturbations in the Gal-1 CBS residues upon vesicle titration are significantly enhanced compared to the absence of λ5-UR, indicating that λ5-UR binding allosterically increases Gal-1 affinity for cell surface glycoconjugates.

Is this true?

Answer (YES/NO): NO